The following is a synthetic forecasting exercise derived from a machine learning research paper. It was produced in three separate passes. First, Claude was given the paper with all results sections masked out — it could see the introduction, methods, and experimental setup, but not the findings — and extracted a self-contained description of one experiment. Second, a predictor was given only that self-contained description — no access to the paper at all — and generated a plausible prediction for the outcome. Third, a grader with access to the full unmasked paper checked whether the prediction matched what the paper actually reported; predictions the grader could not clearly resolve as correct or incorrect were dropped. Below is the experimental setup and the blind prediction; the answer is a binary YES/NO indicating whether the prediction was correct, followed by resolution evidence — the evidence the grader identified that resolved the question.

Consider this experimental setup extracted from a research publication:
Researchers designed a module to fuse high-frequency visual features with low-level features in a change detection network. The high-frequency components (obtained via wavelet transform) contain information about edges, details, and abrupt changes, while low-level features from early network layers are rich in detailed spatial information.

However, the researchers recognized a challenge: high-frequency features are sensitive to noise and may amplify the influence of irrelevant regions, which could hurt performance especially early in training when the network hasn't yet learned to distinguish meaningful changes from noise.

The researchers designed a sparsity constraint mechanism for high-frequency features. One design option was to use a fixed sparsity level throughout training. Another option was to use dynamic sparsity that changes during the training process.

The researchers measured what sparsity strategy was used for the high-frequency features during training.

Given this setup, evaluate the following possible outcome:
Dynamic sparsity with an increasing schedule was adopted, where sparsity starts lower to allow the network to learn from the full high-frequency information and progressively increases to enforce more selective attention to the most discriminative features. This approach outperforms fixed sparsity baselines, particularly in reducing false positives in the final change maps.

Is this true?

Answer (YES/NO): NO